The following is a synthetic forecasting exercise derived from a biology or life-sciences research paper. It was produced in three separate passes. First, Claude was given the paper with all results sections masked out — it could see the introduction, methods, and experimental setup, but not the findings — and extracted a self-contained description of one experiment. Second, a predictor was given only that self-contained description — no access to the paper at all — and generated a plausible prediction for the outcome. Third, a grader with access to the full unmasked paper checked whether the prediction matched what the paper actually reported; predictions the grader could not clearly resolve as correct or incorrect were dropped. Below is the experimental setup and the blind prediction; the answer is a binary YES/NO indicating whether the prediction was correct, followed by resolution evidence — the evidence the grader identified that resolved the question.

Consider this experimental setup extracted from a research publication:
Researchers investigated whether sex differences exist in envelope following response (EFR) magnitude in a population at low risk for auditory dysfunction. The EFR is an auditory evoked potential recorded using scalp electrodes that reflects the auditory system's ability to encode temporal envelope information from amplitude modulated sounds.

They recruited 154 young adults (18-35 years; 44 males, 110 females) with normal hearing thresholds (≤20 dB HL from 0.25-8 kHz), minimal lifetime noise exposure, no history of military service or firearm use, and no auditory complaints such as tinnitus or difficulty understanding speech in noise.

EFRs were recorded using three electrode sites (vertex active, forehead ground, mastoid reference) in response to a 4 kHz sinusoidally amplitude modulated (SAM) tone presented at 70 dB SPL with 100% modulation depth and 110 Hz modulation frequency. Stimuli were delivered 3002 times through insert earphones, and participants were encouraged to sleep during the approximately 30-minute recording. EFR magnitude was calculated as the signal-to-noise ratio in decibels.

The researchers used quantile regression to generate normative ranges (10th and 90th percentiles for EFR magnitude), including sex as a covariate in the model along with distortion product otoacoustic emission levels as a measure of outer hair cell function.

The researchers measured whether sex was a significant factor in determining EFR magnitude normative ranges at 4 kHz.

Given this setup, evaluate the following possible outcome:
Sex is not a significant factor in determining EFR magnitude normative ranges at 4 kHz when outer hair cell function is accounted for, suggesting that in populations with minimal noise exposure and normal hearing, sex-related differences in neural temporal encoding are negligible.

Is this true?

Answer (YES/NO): YES